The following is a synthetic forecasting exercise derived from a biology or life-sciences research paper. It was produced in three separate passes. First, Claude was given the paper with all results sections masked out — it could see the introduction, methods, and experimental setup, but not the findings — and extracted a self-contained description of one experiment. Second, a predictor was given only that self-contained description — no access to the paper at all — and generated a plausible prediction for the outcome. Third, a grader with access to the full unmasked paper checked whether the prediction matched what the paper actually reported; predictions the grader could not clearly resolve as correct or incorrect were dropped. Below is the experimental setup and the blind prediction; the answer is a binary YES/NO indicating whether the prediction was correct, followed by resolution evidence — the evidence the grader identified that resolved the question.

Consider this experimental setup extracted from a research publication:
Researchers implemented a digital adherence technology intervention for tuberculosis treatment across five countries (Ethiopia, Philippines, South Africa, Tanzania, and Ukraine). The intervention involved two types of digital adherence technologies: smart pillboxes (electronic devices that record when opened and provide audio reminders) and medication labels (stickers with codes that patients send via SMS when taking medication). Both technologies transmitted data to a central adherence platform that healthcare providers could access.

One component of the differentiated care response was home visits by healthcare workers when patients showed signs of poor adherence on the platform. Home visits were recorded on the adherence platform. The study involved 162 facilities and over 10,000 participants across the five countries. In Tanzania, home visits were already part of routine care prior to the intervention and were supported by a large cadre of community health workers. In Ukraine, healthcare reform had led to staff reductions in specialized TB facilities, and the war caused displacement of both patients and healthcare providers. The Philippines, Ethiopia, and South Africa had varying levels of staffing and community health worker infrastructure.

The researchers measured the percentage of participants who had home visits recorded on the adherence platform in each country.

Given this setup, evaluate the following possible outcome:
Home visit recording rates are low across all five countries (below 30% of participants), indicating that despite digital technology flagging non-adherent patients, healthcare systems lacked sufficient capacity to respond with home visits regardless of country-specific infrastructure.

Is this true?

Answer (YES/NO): NO